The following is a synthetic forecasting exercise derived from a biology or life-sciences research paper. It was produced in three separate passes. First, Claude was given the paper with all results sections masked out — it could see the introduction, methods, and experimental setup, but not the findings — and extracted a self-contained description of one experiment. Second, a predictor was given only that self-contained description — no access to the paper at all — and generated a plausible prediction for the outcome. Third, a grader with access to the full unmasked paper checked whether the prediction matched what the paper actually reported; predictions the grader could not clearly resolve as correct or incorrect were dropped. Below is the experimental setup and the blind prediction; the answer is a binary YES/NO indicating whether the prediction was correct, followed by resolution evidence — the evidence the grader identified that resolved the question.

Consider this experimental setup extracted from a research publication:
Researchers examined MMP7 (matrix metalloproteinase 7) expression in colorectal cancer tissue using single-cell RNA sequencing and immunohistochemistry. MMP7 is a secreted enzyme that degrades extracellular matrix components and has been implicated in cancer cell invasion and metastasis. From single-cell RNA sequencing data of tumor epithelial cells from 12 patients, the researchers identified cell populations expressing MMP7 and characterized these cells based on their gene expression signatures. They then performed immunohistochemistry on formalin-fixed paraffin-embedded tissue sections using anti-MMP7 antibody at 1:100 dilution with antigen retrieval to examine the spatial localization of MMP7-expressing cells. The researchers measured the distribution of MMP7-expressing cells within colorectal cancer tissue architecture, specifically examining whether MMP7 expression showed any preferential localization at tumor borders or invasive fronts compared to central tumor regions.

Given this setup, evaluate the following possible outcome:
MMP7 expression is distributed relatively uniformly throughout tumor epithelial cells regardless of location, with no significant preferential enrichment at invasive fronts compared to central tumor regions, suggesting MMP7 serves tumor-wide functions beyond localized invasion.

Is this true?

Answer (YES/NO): NO